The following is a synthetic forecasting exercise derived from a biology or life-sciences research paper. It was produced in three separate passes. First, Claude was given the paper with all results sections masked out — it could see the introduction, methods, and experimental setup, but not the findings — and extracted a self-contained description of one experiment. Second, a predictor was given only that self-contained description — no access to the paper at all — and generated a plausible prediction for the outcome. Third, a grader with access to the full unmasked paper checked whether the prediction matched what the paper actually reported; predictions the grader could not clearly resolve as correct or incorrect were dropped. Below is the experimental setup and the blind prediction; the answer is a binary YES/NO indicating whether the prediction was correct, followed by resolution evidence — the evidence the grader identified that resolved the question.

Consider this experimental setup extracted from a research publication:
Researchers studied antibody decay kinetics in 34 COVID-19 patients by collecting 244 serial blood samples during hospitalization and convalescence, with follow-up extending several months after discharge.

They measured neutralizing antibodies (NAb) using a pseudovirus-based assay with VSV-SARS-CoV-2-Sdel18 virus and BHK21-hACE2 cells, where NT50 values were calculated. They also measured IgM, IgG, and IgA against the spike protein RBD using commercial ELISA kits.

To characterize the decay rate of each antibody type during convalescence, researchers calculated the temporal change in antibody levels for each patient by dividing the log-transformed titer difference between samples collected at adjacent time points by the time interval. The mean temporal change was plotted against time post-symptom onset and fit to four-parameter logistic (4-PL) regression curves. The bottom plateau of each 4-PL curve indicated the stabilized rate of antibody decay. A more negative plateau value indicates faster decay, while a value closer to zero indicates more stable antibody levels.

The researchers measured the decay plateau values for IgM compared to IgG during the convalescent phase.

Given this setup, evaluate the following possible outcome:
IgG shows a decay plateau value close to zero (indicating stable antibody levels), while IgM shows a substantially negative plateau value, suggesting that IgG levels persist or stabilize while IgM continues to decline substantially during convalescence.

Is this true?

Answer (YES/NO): YES